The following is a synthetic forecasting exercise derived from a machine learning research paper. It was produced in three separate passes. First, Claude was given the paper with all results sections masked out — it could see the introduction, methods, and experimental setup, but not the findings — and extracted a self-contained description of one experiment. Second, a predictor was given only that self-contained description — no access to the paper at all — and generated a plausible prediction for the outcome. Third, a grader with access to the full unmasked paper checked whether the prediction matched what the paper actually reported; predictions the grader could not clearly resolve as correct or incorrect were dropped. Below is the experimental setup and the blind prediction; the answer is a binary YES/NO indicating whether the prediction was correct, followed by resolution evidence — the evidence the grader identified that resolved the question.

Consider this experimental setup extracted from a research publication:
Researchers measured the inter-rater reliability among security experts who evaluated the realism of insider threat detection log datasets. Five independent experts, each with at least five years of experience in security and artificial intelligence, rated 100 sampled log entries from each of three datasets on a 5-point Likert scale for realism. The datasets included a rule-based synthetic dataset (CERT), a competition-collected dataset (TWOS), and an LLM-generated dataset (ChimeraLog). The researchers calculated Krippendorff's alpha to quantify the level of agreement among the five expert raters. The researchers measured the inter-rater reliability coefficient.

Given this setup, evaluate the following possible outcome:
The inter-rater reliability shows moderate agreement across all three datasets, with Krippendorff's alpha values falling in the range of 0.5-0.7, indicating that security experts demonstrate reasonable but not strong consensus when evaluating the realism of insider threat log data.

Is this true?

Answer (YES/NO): NO